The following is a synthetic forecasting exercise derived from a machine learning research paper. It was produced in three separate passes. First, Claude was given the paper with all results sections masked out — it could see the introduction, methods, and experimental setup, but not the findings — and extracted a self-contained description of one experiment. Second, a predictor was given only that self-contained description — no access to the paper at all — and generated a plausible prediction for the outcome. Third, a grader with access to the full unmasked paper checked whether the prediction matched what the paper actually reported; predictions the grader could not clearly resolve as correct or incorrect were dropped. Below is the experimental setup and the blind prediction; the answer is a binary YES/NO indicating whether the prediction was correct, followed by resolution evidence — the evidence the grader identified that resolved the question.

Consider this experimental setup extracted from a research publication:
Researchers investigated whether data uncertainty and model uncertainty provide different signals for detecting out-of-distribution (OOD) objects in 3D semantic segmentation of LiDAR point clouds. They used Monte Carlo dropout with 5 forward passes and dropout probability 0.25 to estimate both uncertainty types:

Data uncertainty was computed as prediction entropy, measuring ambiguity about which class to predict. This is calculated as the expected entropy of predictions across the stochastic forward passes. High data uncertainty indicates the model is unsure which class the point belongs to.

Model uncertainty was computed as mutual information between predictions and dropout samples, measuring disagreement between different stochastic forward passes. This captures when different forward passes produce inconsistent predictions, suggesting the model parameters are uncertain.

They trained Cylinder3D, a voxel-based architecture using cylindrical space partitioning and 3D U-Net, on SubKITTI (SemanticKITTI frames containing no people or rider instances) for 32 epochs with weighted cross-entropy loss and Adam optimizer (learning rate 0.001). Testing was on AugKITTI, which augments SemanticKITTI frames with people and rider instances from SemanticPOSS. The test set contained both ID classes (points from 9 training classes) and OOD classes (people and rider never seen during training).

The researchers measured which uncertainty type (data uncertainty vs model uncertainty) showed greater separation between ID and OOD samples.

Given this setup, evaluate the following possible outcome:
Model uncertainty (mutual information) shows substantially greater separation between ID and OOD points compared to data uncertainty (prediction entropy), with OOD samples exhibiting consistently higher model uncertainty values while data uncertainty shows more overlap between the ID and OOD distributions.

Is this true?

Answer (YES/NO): NO